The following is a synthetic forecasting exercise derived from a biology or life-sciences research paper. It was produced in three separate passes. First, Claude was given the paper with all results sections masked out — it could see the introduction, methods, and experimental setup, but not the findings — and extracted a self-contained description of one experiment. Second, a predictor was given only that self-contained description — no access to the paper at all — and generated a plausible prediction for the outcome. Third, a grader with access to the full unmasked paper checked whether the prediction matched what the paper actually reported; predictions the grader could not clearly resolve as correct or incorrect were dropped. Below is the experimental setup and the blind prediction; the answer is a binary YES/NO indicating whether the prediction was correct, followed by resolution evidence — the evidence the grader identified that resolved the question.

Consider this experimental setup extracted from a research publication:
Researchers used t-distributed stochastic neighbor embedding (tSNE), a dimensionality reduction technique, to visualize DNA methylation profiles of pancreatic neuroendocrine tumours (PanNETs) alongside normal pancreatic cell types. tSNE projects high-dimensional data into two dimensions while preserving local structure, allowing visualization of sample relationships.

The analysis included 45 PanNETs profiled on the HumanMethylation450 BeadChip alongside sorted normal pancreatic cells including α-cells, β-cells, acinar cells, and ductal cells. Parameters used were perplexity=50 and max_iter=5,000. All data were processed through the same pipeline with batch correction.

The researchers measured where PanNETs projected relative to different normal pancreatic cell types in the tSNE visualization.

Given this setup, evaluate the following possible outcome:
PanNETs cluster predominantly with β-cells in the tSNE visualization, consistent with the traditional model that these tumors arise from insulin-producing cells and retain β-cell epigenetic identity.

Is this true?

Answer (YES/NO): NO